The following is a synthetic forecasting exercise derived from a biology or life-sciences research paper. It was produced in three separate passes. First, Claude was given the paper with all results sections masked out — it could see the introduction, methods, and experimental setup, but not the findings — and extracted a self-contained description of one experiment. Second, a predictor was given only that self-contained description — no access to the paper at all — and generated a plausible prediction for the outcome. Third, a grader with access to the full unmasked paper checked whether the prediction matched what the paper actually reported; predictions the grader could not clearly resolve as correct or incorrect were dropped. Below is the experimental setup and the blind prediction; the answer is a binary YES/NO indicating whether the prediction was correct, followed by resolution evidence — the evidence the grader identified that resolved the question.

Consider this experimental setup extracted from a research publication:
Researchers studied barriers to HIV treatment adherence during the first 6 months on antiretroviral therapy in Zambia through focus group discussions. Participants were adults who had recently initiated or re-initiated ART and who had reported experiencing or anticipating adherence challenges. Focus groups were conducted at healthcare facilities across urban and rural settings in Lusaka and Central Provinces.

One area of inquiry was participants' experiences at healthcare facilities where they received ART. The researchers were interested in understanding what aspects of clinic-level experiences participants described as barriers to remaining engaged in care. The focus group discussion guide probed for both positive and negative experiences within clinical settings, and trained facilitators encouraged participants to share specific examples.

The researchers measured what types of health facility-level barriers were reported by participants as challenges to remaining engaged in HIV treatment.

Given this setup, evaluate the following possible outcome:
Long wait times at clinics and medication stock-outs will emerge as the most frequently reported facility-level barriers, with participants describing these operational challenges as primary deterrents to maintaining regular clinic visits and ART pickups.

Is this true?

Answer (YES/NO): NO